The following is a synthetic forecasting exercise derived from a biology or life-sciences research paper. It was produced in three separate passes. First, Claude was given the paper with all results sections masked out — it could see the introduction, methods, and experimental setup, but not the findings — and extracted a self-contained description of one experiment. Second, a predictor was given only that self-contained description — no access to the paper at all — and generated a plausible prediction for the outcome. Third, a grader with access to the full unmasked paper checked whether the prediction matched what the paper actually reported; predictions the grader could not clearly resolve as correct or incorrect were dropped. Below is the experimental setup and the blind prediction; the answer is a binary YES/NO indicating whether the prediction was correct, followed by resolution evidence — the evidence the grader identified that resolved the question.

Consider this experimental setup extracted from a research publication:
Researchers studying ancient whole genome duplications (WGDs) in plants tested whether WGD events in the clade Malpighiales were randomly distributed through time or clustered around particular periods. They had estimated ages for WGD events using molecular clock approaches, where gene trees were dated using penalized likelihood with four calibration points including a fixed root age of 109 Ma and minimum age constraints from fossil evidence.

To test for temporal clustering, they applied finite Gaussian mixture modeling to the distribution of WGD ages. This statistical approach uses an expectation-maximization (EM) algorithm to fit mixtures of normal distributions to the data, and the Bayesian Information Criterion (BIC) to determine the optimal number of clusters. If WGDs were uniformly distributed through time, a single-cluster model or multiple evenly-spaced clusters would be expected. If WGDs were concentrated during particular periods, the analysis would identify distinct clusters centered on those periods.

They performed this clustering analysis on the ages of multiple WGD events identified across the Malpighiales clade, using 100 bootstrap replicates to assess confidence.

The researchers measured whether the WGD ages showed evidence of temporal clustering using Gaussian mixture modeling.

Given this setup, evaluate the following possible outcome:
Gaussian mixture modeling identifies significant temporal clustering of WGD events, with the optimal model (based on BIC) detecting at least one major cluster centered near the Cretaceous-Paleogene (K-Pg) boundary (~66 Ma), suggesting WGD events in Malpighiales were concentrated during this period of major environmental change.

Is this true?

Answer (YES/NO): NO